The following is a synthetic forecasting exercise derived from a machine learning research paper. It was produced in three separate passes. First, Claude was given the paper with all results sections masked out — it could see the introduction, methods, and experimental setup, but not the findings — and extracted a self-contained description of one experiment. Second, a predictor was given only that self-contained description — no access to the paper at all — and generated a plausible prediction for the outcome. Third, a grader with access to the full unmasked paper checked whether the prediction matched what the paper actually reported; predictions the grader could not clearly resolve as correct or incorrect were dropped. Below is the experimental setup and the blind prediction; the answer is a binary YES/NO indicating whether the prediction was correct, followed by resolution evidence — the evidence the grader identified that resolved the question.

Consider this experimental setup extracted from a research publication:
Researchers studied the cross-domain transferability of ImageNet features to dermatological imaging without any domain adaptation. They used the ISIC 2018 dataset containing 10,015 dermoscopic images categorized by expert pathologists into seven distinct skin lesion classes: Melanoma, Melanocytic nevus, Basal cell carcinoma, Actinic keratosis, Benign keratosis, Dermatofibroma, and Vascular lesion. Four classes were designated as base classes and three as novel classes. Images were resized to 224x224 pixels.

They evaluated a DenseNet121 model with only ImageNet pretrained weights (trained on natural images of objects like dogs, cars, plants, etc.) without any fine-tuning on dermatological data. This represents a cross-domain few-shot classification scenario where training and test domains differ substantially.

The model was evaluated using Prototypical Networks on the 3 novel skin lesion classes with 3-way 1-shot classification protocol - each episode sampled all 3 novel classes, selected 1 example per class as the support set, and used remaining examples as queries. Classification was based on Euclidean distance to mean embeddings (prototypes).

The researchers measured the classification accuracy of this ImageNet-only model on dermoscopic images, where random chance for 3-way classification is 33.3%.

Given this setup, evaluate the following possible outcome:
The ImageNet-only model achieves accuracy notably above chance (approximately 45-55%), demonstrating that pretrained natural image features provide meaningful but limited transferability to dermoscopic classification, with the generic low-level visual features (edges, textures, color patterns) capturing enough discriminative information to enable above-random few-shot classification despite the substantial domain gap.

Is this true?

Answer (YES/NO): NO